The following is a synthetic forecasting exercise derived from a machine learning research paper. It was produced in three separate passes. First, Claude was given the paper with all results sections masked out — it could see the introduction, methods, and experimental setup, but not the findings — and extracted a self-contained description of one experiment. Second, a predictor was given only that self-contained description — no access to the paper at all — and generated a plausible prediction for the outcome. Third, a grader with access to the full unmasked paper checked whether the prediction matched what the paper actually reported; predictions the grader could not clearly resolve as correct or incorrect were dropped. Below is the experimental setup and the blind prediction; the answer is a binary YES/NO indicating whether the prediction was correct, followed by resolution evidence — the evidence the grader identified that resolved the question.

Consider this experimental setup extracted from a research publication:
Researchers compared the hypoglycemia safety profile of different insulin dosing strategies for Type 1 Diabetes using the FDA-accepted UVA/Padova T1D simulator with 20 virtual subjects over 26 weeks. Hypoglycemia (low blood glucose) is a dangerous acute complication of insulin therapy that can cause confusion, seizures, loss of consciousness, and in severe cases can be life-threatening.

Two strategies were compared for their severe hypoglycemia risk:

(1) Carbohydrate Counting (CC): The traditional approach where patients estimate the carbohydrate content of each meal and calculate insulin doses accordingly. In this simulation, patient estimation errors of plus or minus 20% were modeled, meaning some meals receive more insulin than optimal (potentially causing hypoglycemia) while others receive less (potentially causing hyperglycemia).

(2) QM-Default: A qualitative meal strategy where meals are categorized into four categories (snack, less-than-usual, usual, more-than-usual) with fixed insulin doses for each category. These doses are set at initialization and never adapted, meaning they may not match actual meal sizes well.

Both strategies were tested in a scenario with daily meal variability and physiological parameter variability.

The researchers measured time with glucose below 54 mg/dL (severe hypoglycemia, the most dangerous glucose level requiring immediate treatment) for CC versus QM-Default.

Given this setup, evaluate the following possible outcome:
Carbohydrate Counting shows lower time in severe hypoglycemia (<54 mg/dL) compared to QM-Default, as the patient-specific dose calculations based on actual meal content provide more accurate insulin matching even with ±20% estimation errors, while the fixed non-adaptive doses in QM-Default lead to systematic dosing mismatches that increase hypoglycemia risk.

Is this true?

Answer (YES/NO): NO